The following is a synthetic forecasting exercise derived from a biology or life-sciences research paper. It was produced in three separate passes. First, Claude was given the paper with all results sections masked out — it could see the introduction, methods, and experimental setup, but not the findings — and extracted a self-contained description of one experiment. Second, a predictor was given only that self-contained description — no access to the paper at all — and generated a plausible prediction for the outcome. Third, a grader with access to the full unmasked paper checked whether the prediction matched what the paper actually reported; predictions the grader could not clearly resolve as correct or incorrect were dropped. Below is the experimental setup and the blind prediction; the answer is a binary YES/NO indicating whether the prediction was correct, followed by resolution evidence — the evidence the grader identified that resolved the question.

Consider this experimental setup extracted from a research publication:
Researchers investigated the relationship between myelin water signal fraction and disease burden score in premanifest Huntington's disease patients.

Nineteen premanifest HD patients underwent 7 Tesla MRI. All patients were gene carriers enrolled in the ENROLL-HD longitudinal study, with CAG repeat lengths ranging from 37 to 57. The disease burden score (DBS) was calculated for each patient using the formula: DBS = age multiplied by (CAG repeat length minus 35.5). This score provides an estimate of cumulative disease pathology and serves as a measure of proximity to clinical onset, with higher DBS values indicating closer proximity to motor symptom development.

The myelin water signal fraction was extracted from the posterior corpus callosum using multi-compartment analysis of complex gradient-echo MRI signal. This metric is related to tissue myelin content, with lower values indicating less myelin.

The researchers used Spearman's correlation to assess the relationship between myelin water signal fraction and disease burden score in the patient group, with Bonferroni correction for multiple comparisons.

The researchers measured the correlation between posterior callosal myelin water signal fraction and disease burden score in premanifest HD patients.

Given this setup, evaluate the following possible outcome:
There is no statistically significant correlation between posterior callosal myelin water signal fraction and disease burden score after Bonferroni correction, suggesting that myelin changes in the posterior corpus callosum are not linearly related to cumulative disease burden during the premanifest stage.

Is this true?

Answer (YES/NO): YES